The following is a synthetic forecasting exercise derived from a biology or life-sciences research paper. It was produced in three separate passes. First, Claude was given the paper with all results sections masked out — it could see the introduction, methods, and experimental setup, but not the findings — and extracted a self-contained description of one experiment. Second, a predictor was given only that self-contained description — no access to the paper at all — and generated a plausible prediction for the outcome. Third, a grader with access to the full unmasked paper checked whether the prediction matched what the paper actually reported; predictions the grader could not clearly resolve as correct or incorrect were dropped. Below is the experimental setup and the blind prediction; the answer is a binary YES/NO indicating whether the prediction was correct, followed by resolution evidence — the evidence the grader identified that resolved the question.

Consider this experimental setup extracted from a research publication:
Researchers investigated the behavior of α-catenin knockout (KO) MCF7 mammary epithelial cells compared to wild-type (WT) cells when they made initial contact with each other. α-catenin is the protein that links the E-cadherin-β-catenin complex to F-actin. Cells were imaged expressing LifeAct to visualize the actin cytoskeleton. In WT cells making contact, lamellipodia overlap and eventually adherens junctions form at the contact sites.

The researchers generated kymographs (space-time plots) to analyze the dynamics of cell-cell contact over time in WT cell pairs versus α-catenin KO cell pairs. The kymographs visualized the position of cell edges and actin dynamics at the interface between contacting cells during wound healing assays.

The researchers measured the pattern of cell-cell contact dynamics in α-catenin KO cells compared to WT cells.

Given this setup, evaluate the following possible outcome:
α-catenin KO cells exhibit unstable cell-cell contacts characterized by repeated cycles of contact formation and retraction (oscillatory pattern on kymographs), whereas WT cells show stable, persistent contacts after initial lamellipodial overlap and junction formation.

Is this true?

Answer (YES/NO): YES